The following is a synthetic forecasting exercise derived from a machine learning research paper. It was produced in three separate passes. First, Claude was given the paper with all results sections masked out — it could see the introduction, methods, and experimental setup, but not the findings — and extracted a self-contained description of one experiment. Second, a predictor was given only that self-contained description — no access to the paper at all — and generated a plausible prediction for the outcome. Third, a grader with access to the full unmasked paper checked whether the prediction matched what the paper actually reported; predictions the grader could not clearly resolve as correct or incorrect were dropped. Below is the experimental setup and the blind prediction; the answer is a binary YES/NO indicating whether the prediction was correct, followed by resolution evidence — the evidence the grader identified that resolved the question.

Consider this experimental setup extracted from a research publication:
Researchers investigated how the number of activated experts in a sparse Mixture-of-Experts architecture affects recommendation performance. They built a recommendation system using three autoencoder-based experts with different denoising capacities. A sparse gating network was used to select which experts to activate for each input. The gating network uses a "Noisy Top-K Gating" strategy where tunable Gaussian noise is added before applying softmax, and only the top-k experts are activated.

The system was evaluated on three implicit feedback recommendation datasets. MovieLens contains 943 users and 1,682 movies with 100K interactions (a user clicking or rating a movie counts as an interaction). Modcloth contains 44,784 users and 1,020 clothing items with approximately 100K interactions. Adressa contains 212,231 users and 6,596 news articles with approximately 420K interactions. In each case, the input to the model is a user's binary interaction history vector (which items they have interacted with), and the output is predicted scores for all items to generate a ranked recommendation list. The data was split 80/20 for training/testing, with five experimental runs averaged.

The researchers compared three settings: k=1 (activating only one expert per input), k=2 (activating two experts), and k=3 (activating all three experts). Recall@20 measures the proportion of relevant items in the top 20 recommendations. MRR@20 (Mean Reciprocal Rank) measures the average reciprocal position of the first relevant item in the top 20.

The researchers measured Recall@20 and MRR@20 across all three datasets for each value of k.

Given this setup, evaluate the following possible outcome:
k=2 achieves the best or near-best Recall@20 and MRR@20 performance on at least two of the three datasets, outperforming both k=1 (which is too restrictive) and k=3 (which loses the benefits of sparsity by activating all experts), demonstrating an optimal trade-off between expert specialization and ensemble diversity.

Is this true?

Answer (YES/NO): YES